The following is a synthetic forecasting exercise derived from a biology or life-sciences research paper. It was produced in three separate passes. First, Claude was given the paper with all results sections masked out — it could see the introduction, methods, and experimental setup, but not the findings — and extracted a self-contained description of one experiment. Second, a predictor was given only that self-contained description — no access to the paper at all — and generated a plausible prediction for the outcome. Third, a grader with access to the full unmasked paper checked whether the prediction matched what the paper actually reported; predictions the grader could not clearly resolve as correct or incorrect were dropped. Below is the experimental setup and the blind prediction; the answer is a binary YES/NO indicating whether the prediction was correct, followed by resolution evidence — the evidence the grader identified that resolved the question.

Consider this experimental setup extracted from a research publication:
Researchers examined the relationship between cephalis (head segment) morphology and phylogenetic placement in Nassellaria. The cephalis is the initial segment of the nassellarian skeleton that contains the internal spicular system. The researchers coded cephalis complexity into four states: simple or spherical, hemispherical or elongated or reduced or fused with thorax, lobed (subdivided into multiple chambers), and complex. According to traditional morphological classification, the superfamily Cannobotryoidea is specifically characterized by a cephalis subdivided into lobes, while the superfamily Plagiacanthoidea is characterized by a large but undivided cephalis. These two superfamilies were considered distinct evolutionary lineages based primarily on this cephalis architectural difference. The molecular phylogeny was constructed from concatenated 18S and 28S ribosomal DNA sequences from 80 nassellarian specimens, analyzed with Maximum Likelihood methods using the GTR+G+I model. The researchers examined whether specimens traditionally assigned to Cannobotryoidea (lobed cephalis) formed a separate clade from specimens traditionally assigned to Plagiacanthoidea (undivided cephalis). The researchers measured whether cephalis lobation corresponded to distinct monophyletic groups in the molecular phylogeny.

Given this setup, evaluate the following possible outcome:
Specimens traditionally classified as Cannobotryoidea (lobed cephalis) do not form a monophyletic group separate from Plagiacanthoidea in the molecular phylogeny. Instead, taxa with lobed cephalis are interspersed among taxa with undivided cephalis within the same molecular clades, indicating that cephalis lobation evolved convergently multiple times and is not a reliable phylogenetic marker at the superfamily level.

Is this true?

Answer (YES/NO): YES